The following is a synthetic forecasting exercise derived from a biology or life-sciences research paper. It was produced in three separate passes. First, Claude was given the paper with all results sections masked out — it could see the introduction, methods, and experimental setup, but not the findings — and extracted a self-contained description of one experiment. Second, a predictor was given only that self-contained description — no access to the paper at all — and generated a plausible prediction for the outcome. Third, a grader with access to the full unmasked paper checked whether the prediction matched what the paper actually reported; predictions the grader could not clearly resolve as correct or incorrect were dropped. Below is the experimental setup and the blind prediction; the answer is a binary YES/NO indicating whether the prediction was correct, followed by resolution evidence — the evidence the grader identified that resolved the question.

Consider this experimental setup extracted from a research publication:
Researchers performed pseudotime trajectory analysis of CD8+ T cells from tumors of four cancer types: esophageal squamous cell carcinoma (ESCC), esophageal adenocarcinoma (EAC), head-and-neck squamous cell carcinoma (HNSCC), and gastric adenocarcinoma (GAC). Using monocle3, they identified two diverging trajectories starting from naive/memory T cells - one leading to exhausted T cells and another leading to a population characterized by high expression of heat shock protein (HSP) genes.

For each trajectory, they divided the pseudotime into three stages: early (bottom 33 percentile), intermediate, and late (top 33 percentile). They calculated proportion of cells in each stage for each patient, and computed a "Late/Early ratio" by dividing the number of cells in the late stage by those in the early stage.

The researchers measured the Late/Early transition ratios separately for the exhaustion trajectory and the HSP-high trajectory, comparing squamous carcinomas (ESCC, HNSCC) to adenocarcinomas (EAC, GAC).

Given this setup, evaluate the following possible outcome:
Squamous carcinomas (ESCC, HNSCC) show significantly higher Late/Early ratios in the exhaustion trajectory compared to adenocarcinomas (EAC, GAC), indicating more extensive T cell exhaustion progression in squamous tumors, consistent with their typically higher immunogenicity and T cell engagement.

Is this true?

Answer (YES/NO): YES